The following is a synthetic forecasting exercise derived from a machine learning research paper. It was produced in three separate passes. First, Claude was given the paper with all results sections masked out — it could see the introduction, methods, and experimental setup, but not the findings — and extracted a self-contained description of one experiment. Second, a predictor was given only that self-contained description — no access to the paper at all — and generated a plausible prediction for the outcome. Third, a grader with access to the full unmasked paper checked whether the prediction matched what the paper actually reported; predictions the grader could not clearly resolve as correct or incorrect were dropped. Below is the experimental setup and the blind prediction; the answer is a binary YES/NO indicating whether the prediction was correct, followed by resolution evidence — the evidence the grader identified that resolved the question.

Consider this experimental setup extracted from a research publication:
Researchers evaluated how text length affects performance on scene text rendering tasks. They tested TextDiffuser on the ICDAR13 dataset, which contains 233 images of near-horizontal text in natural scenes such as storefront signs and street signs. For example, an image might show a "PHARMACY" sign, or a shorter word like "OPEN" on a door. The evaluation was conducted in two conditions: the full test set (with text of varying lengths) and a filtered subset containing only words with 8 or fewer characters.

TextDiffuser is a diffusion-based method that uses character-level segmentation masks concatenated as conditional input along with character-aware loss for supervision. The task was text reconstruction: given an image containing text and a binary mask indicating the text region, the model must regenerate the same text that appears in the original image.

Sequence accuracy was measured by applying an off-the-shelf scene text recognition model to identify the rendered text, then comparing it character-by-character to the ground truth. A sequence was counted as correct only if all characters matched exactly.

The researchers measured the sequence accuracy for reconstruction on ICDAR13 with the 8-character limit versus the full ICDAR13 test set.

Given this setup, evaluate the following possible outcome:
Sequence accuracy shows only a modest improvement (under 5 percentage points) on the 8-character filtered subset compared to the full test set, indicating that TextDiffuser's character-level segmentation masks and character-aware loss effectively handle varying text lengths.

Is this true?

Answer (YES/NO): NO